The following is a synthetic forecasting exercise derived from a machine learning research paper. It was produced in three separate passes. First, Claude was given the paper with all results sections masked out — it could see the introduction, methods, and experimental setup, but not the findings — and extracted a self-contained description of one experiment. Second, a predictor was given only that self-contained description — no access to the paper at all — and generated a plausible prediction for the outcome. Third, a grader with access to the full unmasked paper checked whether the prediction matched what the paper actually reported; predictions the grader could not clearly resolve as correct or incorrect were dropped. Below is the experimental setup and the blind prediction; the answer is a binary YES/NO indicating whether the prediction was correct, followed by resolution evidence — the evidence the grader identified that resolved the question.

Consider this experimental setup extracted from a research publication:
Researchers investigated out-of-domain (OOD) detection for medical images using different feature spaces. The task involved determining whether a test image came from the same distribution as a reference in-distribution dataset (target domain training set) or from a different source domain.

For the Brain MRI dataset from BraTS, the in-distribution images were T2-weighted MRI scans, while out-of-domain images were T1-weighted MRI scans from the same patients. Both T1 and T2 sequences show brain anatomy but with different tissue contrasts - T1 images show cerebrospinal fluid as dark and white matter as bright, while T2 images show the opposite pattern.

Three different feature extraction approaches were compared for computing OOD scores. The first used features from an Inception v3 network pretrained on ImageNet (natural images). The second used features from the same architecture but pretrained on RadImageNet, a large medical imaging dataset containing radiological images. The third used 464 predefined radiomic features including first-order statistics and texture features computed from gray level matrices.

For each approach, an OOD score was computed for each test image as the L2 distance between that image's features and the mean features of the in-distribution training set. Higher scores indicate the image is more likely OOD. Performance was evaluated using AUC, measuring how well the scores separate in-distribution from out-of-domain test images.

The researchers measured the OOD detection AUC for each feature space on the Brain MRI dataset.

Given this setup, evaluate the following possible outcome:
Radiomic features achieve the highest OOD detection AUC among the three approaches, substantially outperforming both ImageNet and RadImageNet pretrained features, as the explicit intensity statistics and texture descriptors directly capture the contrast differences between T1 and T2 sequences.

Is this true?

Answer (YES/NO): NO